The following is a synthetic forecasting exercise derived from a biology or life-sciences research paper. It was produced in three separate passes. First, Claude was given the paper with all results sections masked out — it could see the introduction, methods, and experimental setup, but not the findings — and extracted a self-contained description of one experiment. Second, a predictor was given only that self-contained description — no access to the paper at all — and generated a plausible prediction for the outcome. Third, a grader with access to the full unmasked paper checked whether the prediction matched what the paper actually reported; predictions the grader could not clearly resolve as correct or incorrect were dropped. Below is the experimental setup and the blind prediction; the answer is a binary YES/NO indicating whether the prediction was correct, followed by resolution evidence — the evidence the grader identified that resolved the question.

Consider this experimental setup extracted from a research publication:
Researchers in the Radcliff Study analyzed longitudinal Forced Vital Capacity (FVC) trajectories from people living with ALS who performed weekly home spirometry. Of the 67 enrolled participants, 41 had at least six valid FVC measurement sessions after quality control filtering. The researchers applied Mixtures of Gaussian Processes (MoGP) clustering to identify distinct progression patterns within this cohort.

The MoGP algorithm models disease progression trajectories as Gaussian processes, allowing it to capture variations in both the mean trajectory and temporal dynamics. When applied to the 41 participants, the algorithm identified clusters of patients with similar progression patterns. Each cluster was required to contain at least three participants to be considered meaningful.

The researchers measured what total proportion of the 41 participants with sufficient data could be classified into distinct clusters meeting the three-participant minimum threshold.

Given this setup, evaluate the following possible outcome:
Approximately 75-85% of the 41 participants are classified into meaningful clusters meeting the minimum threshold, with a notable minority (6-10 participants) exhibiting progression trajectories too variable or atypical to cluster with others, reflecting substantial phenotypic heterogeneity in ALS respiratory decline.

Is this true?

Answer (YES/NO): YES